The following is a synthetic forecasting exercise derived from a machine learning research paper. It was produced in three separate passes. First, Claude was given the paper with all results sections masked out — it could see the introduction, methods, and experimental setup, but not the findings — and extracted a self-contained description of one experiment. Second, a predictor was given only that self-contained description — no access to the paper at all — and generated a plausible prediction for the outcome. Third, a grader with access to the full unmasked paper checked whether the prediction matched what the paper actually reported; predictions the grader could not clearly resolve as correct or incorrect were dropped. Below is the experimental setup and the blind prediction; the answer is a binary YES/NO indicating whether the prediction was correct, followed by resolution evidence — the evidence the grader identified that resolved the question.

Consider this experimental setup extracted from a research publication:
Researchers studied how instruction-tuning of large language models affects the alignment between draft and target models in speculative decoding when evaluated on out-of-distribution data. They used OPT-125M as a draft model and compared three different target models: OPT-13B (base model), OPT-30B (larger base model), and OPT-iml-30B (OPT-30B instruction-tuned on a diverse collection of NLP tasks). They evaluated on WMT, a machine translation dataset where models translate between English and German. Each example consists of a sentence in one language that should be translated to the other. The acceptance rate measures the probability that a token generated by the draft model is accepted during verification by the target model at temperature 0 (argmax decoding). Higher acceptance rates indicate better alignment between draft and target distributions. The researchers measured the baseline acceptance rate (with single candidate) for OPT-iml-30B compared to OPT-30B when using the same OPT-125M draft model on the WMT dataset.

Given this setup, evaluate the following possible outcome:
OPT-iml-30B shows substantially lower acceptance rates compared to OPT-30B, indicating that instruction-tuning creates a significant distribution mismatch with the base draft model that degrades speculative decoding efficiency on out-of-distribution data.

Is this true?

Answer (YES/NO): YES